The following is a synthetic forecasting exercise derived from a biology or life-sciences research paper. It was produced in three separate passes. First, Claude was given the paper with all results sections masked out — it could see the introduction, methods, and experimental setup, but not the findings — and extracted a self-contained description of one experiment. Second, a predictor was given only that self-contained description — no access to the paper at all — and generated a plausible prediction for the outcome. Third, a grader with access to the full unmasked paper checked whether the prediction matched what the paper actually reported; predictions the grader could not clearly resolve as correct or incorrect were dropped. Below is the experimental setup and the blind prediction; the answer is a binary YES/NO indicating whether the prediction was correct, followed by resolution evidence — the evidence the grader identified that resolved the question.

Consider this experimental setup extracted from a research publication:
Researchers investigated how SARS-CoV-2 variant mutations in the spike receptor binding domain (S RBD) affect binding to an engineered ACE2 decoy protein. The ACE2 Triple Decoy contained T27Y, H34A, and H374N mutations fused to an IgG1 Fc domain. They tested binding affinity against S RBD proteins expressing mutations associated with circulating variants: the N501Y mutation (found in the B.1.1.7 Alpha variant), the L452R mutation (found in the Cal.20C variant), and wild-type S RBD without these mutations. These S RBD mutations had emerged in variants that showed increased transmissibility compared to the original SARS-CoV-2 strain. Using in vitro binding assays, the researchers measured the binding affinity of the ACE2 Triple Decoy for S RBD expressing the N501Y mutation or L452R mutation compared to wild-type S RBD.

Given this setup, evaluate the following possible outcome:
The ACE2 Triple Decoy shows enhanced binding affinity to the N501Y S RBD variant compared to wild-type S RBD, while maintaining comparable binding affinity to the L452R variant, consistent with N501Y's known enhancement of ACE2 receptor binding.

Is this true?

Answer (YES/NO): NO